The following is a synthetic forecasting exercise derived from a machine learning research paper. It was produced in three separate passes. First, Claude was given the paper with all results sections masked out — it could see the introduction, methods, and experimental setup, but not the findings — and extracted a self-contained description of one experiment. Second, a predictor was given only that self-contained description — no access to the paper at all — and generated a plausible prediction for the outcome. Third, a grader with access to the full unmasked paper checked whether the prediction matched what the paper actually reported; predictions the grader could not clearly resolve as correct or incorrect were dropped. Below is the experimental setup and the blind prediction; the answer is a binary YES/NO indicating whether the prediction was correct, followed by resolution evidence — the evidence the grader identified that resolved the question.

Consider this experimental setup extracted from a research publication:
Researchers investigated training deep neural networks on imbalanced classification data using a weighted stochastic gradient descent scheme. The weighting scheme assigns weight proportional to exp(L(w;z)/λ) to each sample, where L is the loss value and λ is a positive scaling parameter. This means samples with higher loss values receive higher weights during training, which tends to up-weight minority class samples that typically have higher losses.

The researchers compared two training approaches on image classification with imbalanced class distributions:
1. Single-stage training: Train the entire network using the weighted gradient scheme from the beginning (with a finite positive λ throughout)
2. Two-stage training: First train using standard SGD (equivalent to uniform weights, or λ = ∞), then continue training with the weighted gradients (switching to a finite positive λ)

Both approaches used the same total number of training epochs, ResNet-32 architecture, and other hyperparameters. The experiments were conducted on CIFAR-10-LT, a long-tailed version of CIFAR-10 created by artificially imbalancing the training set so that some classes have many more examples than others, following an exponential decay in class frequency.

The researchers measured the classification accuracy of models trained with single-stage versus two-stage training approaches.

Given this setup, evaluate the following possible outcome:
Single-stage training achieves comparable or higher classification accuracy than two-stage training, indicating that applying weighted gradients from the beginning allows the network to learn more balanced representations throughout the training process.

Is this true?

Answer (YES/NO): NO